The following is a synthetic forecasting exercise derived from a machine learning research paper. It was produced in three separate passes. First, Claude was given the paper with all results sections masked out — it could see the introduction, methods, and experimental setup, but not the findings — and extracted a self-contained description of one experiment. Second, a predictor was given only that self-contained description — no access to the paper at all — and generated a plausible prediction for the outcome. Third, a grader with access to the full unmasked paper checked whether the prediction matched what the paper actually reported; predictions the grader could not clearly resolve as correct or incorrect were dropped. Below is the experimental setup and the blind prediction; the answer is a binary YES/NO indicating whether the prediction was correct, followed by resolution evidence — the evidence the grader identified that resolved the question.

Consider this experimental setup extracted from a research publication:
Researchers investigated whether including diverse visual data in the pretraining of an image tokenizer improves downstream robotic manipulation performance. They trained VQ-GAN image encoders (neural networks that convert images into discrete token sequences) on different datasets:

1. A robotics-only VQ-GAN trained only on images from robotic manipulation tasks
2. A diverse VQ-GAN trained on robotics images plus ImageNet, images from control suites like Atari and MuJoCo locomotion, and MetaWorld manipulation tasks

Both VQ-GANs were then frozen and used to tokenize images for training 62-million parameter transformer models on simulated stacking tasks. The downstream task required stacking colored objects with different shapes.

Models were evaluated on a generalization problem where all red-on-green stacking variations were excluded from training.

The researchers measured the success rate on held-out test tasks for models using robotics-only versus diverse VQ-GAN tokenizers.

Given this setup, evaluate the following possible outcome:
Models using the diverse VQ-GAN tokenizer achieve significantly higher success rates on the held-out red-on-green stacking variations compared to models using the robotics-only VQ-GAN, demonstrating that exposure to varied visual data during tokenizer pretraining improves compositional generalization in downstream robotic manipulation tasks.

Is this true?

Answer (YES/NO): YES